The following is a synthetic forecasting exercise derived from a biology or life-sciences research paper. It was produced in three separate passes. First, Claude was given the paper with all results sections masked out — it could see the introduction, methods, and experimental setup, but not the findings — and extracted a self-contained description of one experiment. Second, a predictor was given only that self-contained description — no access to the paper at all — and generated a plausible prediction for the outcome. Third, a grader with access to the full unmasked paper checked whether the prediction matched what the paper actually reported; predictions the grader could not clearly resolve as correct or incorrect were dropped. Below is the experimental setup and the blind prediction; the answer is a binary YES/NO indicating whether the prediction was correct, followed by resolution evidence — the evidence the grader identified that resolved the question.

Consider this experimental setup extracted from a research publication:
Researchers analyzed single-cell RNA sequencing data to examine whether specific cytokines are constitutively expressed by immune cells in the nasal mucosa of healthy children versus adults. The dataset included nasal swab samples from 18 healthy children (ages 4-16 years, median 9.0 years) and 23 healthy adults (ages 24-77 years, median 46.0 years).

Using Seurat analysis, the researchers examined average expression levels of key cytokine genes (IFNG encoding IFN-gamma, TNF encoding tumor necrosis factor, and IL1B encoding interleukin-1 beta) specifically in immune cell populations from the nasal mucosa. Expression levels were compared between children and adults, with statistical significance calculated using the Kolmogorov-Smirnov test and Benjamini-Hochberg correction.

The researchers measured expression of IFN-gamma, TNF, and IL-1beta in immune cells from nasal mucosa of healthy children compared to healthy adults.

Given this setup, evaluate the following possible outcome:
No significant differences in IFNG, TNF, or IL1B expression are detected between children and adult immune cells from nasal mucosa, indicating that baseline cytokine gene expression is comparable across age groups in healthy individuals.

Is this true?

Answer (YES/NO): NO